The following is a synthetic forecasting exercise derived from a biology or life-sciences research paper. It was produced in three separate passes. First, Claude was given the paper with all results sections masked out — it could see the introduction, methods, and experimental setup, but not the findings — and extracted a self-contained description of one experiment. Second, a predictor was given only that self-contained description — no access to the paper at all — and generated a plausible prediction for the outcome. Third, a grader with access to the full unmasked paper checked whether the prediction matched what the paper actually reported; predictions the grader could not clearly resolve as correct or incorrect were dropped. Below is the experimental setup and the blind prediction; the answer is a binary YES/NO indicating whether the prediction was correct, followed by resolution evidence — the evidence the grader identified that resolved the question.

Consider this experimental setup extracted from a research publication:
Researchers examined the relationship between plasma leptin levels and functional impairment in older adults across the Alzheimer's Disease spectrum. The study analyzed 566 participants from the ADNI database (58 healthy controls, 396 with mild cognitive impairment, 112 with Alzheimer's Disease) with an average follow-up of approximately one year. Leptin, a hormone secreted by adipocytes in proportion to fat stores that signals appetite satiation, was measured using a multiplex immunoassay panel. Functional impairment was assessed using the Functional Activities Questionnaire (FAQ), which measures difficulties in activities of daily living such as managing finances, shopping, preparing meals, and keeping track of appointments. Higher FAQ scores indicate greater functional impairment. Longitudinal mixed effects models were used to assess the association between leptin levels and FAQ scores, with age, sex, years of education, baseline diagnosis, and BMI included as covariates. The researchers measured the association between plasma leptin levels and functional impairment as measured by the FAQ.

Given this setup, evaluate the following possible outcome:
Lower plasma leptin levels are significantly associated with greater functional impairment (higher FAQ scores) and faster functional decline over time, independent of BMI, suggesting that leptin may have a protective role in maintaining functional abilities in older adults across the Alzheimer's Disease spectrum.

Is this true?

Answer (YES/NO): NO